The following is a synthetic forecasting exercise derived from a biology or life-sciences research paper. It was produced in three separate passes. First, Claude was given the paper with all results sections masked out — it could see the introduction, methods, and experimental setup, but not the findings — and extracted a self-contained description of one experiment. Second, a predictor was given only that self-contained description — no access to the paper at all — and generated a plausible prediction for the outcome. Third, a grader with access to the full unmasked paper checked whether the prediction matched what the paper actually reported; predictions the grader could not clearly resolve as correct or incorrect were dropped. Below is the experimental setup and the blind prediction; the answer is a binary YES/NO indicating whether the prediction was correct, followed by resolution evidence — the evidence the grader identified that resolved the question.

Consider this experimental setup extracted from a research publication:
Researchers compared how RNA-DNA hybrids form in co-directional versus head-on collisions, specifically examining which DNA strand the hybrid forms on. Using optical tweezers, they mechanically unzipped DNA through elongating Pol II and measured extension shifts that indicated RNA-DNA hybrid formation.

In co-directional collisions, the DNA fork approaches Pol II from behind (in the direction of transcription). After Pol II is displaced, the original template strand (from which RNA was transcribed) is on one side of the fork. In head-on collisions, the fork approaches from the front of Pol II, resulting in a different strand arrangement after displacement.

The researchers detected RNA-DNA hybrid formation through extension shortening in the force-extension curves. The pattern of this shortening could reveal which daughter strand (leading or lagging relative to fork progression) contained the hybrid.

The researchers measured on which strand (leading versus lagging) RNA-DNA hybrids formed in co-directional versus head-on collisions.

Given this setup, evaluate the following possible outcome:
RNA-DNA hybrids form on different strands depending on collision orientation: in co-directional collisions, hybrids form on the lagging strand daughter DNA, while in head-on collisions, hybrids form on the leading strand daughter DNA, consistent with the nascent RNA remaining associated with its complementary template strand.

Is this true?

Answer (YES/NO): NO